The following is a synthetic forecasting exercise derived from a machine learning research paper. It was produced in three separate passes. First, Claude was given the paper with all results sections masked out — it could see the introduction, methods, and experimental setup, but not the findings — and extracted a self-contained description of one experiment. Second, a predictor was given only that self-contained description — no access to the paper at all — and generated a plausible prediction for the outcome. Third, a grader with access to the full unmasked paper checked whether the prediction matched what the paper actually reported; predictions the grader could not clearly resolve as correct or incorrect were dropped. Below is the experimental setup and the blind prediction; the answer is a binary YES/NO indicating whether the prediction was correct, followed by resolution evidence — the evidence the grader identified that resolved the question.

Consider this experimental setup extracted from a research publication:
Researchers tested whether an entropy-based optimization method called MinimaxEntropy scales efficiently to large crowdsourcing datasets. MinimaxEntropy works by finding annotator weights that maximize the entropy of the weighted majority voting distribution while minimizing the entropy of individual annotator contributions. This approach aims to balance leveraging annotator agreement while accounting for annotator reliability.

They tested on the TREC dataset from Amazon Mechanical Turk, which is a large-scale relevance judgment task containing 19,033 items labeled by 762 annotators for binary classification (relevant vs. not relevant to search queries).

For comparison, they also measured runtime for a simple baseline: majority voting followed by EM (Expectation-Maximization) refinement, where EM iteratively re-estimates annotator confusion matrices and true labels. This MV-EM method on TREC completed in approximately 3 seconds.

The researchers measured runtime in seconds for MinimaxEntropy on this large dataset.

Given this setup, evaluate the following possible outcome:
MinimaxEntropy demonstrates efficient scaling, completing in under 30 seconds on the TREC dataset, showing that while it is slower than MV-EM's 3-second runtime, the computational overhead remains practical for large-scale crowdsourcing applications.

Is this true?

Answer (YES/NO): NO